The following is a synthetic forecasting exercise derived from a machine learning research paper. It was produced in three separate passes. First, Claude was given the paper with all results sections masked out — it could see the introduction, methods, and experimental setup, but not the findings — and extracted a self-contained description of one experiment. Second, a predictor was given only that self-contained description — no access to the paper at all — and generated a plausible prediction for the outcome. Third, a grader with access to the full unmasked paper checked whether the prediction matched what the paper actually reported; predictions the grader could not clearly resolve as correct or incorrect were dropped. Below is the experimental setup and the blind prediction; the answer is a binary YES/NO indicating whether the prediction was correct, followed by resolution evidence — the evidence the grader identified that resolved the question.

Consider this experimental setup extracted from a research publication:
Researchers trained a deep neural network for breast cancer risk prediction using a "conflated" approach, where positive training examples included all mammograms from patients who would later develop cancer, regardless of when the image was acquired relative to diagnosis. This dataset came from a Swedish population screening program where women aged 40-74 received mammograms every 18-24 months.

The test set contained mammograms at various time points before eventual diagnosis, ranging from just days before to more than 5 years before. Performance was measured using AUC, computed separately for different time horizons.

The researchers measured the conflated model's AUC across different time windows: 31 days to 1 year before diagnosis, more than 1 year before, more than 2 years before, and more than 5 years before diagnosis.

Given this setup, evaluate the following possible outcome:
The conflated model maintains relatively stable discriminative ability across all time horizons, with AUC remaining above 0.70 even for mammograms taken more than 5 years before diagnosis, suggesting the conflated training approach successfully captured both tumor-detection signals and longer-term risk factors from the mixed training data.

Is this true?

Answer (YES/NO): NO